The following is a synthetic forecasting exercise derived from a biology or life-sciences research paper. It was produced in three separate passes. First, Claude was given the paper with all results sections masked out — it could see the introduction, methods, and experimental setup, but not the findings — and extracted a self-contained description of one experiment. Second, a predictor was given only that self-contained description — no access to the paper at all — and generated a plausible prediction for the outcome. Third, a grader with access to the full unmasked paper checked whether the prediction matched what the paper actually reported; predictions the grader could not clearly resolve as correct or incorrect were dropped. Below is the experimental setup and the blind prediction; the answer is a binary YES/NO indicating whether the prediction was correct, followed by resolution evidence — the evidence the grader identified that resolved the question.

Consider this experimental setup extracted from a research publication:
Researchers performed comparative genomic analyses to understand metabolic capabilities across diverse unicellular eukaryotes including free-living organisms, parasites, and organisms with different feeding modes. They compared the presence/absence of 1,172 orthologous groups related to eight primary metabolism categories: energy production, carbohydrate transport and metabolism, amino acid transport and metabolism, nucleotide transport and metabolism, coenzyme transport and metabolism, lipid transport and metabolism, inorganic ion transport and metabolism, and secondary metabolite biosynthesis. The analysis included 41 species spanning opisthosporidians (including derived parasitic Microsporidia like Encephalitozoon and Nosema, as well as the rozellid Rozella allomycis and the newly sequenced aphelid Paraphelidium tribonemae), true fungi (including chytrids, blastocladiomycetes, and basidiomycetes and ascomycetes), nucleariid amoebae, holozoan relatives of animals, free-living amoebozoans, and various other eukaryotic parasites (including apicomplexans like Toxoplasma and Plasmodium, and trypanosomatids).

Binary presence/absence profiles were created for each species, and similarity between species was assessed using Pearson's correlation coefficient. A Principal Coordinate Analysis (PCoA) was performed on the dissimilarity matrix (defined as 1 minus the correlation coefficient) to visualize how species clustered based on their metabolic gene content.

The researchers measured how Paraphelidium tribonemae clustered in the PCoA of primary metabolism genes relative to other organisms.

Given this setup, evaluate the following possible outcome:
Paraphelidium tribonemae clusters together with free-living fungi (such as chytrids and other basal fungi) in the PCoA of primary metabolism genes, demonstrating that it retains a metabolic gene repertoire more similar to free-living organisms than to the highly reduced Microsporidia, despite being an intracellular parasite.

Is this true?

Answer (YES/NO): YES